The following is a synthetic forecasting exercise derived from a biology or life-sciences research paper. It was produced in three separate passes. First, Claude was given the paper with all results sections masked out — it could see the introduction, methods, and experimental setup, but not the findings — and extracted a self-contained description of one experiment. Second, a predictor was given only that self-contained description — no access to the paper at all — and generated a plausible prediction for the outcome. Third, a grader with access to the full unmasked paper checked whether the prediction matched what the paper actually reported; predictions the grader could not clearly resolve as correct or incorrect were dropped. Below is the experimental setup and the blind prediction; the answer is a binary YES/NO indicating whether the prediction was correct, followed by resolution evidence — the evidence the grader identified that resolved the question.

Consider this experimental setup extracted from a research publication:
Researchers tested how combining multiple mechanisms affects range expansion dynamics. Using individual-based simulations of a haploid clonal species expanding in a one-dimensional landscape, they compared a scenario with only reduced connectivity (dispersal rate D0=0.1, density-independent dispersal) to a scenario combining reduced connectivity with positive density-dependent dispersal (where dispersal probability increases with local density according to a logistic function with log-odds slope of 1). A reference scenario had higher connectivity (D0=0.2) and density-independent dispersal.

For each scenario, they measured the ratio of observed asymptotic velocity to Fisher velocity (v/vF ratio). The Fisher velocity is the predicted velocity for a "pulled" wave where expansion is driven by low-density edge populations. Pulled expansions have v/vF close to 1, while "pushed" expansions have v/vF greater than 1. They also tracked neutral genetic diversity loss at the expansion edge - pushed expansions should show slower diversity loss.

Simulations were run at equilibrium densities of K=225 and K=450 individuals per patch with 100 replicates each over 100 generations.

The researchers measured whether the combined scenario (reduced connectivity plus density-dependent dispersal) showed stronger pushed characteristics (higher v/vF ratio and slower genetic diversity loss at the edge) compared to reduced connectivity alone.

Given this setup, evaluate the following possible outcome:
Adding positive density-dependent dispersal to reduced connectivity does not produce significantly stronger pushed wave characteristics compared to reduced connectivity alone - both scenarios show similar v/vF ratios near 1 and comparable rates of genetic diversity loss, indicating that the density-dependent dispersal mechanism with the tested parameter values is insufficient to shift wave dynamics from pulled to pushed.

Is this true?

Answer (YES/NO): NO